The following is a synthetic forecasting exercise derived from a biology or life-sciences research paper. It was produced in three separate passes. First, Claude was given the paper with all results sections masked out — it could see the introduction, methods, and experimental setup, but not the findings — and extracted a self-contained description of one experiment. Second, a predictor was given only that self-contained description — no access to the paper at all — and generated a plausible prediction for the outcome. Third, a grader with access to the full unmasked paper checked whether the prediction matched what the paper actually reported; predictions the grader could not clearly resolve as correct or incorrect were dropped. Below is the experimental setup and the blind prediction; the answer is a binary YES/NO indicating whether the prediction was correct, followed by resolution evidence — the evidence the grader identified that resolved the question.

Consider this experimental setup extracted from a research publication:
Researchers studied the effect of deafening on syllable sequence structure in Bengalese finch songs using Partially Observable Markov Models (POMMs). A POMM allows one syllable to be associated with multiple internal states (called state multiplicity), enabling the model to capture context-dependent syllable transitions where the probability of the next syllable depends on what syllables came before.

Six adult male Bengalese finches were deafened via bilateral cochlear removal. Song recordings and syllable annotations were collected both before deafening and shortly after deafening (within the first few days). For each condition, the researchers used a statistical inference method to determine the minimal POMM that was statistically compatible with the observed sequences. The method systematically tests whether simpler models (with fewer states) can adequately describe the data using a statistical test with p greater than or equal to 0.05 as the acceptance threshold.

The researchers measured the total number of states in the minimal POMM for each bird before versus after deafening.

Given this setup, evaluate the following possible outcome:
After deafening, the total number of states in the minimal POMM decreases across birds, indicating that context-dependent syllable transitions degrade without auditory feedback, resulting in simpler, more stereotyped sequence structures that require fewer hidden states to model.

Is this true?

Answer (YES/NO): NO